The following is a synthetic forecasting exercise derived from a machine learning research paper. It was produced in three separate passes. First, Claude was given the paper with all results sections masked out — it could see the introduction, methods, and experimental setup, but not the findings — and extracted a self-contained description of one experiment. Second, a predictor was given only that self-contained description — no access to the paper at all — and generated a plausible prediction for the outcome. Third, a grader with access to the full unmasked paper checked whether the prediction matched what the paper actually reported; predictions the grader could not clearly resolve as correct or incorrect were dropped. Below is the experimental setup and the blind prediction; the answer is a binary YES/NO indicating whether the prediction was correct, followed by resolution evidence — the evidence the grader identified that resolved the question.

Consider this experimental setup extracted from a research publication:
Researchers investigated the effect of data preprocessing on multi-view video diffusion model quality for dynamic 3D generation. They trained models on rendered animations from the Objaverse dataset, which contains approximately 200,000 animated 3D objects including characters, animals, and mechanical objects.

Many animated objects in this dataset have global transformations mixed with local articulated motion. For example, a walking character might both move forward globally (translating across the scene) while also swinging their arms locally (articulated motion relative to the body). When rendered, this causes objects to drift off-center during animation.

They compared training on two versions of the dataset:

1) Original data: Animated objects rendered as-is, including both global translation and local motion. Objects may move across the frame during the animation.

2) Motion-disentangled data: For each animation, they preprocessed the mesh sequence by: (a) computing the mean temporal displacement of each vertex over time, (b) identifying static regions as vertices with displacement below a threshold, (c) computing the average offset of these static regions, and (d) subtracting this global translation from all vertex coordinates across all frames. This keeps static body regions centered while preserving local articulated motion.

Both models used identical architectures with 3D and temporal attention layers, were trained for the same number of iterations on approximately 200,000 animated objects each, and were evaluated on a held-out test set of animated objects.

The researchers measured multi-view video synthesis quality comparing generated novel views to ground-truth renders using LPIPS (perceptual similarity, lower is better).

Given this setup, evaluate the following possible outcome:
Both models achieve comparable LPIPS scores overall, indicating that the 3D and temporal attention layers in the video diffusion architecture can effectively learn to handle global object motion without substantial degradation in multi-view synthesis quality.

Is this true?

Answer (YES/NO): NO